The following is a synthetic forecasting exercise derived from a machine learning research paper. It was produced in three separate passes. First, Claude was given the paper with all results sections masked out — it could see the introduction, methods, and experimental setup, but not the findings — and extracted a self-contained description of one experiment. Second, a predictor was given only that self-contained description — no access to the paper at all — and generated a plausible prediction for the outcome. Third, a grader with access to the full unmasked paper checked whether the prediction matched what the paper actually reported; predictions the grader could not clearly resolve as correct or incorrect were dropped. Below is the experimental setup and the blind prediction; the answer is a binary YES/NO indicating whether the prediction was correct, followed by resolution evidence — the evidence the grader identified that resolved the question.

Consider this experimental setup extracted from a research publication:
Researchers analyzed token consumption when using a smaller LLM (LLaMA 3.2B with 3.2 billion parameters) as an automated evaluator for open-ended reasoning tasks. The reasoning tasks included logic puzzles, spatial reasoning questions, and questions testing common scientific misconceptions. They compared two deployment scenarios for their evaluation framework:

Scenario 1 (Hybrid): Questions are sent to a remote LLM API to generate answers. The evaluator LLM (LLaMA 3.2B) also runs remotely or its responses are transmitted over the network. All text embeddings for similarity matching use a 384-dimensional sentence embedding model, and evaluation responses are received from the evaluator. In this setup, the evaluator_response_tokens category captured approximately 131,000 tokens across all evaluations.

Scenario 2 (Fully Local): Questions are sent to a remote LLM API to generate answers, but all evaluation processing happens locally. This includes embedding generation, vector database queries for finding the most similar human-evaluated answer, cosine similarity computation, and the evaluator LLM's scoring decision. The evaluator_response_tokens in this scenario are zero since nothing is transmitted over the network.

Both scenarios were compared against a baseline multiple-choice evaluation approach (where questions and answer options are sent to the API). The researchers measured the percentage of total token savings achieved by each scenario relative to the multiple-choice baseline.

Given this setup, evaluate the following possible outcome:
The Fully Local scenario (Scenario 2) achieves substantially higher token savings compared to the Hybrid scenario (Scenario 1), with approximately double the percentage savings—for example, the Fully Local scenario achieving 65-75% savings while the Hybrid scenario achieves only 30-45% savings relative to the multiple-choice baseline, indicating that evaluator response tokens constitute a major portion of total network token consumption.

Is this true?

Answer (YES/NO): NO